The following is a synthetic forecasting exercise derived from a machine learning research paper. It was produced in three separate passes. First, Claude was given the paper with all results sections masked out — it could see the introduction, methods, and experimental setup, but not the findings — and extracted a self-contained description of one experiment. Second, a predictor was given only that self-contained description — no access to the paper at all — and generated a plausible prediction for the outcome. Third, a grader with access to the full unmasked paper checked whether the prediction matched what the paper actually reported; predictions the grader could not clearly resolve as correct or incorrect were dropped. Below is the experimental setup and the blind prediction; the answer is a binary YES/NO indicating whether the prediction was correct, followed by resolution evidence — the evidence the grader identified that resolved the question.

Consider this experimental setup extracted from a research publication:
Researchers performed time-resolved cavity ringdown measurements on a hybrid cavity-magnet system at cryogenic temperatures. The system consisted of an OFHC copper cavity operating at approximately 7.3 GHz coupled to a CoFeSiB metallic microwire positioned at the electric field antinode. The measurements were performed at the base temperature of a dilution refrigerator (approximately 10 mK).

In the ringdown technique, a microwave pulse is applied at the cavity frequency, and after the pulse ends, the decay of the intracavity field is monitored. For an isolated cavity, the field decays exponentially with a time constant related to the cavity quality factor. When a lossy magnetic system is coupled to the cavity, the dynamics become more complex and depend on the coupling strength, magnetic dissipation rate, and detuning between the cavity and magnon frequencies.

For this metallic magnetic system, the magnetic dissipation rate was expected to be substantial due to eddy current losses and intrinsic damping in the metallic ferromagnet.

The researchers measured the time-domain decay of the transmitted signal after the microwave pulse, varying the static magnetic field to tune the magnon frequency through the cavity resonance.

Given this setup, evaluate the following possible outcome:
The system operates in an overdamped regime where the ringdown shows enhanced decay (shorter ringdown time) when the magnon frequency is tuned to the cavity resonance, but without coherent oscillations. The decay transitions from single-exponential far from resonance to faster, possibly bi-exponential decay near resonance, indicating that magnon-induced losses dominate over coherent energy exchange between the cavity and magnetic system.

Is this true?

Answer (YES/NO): YES